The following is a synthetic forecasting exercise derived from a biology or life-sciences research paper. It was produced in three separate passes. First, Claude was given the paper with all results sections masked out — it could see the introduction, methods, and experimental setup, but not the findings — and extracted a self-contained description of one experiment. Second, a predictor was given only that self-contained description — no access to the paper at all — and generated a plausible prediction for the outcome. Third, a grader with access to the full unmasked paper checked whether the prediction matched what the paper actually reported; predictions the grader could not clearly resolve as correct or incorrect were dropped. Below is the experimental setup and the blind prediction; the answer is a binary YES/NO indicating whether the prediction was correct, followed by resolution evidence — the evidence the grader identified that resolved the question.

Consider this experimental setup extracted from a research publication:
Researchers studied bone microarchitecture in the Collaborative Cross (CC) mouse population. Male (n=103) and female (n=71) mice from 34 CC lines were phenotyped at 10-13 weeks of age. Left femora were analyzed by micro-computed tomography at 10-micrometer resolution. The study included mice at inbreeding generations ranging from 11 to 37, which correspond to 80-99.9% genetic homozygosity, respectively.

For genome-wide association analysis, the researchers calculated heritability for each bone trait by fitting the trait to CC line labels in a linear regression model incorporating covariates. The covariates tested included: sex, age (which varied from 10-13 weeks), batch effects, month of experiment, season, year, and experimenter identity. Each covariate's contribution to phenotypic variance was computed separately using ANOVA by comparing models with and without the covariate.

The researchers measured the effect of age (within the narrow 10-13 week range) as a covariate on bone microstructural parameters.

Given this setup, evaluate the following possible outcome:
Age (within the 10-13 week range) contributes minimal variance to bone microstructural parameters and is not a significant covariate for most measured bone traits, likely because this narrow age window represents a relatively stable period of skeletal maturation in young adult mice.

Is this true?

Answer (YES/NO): YES